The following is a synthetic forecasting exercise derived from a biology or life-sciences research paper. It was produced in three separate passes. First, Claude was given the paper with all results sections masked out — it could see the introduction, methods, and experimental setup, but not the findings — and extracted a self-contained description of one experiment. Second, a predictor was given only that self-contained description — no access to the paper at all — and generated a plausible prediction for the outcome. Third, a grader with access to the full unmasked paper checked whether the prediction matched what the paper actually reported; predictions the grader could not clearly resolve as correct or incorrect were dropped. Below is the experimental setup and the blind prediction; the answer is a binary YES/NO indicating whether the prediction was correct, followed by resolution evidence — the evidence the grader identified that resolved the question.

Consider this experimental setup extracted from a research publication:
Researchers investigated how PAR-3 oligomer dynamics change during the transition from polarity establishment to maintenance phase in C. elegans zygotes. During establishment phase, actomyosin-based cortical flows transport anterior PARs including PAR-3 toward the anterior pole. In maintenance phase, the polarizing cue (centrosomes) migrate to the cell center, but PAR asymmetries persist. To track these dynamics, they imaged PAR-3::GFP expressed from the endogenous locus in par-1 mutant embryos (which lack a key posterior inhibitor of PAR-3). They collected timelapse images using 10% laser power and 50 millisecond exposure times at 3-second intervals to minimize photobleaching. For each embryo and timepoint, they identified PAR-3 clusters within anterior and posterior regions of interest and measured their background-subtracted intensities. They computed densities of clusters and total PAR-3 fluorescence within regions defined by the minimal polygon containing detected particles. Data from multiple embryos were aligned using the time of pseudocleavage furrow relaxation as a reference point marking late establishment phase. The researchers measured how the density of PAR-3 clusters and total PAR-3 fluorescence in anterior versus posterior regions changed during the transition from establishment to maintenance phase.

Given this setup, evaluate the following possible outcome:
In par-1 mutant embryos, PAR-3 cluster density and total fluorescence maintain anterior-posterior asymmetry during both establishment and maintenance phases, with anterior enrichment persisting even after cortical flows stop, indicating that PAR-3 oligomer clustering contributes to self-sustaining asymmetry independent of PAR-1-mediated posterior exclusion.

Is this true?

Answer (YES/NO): YES